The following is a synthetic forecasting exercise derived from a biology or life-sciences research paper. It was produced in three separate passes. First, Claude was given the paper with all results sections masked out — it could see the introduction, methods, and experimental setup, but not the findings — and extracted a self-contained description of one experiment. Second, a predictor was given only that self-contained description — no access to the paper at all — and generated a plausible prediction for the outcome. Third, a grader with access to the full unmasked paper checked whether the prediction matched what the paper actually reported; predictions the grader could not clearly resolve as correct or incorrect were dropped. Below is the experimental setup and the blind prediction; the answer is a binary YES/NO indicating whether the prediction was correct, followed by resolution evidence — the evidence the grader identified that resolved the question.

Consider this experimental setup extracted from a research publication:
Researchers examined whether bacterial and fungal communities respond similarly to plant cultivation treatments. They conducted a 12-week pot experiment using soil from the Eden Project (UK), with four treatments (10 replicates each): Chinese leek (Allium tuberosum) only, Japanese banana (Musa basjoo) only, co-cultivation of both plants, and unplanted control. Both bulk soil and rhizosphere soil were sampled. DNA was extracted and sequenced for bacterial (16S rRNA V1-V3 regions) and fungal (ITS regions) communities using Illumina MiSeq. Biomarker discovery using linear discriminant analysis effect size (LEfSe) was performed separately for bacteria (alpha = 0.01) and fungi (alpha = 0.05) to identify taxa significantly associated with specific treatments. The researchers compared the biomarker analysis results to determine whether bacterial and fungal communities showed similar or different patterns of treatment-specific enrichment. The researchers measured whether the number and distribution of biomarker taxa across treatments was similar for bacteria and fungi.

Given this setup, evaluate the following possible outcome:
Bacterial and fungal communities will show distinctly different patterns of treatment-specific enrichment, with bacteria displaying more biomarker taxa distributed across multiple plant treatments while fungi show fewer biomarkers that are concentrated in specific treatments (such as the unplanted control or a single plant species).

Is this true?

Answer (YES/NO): YES